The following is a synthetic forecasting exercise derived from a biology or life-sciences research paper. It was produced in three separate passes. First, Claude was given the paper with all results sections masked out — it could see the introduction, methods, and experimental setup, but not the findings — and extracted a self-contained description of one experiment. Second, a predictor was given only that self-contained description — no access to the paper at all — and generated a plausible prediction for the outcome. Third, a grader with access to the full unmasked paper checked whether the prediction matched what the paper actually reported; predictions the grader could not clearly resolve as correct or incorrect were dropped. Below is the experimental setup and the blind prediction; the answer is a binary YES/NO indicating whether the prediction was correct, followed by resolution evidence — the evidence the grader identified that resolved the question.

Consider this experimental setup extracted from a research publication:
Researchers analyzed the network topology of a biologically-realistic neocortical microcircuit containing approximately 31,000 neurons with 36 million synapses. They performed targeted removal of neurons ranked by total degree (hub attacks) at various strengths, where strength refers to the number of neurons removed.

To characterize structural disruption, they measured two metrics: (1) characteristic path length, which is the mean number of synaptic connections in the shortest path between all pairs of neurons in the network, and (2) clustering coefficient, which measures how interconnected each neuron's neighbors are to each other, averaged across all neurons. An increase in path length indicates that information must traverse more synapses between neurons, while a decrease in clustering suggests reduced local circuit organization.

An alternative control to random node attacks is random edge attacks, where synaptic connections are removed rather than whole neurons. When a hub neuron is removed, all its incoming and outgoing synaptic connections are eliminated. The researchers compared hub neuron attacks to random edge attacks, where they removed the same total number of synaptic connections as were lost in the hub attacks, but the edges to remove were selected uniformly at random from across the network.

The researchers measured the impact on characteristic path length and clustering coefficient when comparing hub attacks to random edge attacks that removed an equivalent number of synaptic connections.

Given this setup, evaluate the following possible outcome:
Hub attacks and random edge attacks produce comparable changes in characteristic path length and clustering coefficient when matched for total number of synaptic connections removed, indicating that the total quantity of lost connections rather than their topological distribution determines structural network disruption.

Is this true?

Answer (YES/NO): NO